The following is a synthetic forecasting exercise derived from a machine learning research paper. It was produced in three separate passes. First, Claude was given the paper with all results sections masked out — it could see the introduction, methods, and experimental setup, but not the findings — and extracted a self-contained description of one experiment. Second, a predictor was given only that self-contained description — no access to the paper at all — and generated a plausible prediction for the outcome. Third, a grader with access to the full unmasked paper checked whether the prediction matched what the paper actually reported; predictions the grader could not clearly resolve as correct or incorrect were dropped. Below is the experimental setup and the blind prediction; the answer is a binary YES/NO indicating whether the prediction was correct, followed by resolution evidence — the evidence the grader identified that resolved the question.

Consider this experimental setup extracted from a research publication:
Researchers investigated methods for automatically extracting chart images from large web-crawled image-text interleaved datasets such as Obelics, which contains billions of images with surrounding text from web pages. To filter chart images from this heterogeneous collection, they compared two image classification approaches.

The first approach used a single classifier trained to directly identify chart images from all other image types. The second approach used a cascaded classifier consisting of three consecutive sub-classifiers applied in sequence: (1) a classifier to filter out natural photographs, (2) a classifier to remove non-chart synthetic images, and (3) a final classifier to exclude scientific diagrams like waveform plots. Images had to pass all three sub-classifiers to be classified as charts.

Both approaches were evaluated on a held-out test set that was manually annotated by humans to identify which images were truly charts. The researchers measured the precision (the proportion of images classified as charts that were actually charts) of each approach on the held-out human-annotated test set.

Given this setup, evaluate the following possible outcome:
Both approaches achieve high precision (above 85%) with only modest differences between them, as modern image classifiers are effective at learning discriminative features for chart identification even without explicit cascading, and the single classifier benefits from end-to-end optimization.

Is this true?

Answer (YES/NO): NO